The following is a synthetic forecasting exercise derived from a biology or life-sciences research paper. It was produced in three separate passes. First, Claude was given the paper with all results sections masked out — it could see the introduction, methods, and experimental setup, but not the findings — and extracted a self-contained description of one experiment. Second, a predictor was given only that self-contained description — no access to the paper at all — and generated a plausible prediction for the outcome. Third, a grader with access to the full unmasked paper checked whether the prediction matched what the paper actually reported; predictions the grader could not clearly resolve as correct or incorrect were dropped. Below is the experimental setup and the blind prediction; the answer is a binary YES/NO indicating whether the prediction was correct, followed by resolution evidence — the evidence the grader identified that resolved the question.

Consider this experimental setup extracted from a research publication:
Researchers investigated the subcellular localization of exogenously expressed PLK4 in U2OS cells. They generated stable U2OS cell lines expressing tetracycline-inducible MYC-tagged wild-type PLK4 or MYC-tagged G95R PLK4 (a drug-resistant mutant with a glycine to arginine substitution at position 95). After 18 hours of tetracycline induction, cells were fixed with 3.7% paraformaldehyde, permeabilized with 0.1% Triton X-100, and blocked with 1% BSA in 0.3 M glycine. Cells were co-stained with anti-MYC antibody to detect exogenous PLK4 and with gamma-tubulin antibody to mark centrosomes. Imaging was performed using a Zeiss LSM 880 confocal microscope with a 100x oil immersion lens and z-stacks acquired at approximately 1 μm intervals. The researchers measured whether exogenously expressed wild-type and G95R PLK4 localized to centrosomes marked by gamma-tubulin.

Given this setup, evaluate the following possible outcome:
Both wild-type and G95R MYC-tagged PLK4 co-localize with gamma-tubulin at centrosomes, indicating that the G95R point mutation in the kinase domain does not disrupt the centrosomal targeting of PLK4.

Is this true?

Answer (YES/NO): YES